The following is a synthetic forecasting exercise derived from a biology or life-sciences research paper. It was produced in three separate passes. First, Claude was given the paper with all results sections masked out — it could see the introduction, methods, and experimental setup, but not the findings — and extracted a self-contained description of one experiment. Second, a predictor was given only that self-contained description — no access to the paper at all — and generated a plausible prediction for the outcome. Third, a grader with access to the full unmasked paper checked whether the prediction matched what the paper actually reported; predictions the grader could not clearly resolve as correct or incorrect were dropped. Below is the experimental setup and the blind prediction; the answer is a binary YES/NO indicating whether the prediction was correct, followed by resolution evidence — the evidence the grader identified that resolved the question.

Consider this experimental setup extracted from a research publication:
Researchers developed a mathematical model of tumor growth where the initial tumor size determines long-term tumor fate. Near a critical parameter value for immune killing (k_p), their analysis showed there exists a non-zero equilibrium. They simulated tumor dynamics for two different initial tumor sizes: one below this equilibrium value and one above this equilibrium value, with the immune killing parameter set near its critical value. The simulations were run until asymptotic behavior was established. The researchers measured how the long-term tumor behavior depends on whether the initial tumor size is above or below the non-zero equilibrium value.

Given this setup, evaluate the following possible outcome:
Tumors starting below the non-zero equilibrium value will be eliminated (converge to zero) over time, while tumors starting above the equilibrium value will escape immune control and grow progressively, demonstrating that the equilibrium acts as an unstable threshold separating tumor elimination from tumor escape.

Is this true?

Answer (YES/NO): YES